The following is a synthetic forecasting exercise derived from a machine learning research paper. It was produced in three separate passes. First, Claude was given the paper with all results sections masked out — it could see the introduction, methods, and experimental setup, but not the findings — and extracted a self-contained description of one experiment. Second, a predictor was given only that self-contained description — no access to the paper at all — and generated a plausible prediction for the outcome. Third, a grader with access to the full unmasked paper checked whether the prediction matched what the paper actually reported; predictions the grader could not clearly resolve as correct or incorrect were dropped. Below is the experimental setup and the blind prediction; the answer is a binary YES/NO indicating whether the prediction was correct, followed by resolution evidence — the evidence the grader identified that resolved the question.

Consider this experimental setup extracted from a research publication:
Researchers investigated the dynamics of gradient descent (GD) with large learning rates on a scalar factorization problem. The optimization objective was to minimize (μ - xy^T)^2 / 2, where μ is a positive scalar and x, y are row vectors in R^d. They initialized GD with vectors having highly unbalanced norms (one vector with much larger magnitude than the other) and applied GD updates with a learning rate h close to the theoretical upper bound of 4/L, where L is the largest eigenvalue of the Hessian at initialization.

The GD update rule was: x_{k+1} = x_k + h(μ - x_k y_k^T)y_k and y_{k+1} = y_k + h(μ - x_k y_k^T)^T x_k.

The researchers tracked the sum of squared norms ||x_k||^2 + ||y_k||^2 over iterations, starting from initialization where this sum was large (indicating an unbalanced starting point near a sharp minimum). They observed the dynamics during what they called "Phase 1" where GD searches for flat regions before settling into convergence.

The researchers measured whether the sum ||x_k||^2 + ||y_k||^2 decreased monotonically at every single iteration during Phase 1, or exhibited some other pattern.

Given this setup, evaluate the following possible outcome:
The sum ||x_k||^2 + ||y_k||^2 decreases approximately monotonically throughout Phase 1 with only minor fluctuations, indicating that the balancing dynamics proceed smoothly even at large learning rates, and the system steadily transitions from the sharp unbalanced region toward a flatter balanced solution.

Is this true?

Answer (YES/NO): NO